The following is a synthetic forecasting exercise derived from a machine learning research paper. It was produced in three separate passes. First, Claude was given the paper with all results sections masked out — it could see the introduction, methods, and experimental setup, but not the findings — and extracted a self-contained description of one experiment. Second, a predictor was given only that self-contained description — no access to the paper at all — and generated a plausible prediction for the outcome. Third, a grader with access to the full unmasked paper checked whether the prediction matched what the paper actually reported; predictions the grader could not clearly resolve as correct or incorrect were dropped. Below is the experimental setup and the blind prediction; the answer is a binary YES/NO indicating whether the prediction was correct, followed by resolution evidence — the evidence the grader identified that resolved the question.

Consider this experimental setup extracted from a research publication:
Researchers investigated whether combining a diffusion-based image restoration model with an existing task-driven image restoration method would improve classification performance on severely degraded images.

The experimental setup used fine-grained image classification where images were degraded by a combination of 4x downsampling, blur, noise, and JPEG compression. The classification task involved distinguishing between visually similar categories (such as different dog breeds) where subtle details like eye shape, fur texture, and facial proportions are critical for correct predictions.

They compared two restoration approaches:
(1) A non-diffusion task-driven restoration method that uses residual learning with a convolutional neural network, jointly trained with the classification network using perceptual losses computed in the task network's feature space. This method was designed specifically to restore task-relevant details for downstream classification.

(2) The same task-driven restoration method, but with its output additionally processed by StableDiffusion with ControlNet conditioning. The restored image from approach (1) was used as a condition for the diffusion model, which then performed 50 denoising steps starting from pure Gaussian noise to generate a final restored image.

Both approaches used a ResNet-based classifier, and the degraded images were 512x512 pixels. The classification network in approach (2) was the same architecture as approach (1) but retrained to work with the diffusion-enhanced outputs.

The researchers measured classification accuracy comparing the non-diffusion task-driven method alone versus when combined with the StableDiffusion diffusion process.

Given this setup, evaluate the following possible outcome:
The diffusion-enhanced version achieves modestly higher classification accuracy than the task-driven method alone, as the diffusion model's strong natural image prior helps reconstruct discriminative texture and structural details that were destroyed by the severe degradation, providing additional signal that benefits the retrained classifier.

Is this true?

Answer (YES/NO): NO